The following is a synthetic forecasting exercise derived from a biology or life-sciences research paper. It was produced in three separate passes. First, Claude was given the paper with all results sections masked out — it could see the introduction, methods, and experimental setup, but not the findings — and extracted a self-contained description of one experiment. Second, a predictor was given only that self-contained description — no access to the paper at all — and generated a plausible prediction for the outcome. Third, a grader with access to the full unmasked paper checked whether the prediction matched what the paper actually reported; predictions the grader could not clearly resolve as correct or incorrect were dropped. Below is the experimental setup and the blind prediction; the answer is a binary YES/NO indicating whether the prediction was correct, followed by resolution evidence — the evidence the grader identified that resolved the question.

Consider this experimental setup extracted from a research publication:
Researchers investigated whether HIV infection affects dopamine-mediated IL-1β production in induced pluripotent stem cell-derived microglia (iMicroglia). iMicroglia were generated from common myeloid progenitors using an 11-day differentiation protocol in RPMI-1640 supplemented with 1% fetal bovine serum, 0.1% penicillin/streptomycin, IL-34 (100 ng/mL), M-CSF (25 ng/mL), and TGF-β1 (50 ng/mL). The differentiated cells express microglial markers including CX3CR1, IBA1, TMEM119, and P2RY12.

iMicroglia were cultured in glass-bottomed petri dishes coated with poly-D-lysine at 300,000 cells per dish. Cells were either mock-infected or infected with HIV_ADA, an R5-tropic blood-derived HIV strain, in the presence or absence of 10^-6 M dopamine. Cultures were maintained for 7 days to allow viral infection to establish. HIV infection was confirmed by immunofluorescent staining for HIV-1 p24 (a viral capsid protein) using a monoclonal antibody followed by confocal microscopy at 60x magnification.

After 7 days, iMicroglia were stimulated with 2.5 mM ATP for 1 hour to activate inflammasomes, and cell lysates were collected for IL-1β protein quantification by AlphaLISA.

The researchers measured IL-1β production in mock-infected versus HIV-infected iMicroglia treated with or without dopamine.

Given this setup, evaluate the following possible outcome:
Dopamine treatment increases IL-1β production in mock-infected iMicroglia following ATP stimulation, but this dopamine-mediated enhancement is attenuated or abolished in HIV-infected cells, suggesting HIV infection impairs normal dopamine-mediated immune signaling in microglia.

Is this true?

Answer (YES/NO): NO